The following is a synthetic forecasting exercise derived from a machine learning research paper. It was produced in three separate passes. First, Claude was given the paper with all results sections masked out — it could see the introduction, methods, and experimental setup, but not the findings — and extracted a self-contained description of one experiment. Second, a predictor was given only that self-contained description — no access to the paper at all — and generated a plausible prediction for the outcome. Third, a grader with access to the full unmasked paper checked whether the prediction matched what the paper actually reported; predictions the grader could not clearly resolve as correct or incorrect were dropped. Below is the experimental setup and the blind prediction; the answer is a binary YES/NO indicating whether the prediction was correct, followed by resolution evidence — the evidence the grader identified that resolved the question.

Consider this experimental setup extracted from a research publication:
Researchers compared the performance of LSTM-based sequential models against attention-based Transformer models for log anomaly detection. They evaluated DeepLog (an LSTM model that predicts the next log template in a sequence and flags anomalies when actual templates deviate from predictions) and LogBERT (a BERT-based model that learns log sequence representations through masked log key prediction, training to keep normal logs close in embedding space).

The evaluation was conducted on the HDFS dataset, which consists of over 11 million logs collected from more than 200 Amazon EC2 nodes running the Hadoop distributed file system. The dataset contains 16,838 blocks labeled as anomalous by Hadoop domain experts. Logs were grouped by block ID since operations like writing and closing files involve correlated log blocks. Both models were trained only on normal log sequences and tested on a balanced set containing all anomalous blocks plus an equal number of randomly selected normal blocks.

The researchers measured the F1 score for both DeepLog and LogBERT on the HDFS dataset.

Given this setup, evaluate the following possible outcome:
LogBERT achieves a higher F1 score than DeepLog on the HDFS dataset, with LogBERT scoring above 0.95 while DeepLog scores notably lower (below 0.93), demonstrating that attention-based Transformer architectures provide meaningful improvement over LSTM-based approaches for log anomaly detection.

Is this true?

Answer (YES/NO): NO